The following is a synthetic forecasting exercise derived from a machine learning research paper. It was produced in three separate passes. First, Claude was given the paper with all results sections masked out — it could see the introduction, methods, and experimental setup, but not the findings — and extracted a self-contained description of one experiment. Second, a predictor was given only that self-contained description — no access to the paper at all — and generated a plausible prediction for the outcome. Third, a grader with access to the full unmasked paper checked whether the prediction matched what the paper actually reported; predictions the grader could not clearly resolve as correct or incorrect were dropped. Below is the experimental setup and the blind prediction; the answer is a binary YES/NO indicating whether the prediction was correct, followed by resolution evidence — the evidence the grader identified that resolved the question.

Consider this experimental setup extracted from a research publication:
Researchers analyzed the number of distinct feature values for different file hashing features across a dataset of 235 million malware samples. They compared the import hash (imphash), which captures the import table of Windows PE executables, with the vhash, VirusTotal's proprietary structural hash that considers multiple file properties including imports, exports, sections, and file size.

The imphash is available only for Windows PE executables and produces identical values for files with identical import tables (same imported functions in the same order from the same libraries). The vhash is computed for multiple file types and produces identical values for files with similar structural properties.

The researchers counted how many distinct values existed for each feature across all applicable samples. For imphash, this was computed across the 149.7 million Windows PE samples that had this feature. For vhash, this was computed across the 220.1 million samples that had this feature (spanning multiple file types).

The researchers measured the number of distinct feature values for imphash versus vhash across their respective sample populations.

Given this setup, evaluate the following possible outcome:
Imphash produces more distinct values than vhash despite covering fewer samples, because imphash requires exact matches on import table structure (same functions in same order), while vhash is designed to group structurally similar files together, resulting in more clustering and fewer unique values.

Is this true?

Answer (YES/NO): NO